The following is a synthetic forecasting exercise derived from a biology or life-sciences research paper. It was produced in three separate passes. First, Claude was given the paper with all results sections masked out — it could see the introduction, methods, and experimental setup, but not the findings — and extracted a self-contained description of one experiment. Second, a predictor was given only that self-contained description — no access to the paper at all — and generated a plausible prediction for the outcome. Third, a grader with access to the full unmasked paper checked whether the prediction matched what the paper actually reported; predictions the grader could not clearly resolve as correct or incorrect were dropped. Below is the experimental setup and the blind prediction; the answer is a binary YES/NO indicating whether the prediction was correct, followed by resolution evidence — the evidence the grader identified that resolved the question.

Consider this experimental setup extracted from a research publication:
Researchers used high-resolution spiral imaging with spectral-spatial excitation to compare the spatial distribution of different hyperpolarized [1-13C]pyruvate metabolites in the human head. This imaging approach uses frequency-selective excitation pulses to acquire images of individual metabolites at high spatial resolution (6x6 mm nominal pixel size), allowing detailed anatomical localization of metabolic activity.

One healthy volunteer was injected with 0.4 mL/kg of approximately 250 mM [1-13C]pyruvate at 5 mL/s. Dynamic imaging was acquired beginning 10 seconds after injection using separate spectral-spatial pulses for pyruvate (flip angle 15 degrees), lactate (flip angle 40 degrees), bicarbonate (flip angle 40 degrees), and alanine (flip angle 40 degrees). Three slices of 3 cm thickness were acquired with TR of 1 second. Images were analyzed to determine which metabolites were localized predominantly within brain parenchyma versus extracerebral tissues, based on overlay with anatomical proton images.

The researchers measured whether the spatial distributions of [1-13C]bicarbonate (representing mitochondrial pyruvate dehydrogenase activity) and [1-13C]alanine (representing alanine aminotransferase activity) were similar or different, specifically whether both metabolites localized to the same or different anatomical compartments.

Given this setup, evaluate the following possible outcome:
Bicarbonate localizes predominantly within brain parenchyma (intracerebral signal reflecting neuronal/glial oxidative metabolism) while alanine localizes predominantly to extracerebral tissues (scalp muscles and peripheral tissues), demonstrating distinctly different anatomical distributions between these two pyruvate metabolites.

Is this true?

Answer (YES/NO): YES